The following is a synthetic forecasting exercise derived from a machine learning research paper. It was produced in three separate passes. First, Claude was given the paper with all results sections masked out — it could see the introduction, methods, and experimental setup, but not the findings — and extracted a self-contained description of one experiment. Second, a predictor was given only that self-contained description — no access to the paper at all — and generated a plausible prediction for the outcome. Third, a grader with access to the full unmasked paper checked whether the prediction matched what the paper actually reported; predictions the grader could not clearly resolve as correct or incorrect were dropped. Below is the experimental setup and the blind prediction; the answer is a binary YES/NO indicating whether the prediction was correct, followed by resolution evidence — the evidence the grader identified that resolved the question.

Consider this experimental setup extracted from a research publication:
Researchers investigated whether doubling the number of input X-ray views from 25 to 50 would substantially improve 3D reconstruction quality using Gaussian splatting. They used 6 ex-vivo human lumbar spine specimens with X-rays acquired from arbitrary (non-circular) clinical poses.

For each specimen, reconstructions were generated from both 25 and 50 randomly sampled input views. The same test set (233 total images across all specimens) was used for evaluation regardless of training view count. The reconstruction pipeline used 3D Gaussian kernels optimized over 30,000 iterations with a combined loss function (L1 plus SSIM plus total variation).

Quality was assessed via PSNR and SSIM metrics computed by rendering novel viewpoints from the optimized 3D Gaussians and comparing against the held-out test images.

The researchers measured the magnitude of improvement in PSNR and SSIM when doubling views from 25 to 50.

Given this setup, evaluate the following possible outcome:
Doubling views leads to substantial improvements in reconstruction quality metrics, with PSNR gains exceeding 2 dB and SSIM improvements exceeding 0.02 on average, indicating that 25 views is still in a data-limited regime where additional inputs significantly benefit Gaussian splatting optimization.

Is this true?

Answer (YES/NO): NO